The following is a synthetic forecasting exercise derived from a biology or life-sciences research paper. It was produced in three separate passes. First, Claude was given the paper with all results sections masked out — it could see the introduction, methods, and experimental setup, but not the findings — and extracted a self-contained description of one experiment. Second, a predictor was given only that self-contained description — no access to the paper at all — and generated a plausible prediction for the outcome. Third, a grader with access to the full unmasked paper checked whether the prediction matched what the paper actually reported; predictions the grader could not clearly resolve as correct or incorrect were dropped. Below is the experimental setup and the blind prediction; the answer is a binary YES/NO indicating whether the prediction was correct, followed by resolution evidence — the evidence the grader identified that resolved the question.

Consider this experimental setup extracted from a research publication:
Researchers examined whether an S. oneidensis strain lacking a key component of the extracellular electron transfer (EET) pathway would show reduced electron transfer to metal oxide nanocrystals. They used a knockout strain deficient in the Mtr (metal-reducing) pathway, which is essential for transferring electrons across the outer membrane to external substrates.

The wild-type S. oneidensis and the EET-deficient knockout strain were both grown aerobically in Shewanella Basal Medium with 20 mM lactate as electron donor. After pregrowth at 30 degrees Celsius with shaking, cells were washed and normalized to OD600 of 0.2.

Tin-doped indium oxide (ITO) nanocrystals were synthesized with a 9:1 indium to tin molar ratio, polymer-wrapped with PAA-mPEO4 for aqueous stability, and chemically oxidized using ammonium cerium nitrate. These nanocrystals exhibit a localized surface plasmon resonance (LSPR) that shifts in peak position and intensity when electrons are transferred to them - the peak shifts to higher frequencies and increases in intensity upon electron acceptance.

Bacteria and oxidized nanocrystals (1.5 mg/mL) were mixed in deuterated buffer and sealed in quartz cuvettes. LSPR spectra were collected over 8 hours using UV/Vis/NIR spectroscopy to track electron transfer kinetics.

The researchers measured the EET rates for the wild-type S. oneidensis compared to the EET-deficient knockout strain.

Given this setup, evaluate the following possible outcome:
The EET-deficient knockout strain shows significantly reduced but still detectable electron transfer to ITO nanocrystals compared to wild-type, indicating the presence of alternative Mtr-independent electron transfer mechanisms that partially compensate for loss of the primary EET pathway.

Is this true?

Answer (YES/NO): NO